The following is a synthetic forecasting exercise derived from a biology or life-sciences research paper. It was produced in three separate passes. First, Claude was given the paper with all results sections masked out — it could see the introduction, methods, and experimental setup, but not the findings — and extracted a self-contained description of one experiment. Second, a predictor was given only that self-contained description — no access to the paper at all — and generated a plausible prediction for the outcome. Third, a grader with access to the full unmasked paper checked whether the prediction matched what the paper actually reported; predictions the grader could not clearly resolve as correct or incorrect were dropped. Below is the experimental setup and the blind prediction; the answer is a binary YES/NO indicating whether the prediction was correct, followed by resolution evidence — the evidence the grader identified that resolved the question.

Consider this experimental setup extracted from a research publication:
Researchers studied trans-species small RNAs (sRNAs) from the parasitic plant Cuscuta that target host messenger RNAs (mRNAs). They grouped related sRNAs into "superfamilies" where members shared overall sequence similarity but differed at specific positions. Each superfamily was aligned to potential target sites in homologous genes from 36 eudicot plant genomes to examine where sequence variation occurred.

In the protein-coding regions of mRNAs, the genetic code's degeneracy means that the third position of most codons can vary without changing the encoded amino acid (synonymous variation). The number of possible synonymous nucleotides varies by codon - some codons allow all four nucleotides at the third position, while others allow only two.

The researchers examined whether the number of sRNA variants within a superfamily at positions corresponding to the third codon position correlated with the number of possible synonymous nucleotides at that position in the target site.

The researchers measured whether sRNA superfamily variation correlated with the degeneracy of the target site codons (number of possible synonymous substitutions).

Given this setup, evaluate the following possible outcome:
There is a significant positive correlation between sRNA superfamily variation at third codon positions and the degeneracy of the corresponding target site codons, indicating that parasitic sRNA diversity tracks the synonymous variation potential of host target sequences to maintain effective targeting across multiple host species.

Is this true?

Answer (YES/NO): YES